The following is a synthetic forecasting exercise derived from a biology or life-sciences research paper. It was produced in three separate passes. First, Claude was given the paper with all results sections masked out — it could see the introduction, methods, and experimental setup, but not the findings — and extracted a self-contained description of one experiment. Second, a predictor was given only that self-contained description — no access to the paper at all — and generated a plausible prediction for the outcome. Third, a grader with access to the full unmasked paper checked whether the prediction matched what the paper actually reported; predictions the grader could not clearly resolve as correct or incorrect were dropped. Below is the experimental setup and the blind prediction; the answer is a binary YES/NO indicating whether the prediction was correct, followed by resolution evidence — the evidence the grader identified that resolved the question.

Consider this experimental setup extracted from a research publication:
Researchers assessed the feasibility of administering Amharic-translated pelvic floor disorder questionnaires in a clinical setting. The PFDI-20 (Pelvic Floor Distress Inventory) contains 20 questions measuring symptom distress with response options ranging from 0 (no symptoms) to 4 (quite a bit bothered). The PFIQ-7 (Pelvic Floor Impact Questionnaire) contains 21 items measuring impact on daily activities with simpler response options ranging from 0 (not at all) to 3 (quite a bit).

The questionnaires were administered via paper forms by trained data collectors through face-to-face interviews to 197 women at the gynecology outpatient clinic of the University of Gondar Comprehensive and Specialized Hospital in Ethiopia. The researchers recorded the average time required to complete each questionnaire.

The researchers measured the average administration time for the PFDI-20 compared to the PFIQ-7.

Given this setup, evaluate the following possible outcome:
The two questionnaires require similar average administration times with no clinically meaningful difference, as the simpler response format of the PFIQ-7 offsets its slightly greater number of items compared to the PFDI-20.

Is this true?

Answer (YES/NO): NO